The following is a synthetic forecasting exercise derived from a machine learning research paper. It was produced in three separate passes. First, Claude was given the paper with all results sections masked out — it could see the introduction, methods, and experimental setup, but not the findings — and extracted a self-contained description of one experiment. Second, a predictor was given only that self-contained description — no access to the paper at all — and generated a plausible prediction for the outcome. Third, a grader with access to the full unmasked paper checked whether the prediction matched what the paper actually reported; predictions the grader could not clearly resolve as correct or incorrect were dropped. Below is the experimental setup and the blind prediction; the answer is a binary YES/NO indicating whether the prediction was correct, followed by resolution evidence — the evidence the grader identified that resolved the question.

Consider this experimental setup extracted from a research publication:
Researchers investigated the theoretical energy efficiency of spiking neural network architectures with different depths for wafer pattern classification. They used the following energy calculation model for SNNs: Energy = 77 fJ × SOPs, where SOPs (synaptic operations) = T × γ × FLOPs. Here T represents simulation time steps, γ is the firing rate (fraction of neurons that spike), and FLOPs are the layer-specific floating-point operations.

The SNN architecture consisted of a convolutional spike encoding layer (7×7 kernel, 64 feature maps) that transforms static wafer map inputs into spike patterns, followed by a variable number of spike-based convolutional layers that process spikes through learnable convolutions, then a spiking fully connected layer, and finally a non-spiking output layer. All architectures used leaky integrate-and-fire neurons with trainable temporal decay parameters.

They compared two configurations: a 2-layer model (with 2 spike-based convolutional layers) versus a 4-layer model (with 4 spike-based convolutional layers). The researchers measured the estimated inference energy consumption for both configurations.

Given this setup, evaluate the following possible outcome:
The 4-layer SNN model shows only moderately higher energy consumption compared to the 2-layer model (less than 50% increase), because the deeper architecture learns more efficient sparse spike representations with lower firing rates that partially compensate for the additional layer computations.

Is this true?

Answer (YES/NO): NO